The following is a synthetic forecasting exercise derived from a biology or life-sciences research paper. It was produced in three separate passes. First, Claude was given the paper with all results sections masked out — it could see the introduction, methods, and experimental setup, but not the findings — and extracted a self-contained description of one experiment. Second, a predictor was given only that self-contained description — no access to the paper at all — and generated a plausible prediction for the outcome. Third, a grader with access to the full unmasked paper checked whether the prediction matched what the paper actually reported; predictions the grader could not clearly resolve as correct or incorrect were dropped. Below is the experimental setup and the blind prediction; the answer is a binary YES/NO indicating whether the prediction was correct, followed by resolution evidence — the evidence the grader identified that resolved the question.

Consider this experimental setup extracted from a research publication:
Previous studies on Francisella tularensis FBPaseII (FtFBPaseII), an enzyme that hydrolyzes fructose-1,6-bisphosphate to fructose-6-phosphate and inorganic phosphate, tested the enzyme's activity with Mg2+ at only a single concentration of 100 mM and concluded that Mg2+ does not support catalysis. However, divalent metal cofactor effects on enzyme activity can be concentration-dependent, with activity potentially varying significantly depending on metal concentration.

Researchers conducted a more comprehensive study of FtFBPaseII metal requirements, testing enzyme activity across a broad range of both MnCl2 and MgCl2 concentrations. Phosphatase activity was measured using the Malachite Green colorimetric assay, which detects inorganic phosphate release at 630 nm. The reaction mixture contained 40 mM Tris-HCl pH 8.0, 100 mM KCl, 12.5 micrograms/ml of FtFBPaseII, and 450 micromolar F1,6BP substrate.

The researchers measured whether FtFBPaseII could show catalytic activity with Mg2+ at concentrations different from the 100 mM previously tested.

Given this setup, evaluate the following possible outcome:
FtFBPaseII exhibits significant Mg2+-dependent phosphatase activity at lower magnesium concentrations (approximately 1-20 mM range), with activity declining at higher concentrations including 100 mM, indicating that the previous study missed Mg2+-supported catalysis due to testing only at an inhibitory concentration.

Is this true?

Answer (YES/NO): NO